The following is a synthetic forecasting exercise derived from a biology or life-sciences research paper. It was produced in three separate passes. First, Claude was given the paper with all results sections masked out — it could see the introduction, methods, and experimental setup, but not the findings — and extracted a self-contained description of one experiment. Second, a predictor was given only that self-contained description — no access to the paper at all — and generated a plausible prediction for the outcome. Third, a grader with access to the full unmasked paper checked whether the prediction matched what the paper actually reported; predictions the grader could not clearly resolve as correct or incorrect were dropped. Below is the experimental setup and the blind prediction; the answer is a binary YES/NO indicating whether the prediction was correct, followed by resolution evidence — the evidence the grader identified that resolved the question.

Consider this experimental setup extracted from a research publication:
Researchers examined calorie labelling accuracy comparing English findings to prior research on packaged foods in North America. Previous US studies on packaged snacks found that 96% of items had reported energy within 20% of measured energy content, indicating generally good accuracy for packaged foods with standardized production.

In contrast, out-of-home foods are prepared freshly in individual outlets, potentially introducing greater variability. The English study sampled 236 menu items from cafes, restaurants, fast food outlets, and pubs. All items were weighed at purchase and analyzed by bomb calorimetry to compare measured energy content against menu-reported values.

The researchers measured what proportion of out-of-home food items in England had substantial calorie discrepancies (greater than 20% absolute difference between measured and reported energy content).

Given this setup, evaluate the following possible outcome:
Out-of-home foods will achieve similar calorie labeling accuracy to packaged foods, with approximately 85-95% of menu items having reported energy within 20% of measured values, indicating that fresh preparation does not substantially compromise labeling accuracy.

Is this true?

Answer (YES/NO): NO